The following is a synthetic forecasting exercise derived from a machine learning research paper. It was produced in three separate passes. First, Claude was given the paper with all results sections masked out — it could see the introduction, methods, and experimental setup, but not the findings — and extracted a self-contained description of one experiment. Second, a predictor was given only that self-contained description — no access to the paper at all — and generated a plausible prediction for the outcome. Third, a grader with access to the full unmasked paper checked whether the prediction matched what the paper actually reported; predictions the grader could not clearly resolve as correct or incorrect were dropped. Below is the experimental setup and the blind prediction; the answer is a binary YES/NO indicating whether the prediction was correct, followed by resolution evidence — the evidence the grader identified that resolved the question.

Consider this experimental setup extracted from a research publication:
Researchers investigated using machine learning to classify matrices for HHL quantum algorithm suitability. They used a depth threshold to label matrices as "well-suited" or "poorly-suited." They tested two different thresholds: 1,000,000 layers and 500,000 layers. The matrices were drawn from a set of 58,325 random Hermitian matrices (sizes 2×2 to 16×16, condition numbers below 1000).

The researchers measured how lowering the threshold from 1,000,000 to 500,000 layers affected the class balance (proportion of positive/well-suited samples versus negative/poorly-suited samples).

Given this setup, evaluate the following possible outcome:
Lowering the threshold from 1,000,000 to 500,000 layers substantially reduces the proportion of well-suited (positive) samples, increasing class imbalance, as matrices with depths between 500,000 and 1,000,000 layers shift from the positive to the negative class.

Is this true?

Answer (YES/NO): YES